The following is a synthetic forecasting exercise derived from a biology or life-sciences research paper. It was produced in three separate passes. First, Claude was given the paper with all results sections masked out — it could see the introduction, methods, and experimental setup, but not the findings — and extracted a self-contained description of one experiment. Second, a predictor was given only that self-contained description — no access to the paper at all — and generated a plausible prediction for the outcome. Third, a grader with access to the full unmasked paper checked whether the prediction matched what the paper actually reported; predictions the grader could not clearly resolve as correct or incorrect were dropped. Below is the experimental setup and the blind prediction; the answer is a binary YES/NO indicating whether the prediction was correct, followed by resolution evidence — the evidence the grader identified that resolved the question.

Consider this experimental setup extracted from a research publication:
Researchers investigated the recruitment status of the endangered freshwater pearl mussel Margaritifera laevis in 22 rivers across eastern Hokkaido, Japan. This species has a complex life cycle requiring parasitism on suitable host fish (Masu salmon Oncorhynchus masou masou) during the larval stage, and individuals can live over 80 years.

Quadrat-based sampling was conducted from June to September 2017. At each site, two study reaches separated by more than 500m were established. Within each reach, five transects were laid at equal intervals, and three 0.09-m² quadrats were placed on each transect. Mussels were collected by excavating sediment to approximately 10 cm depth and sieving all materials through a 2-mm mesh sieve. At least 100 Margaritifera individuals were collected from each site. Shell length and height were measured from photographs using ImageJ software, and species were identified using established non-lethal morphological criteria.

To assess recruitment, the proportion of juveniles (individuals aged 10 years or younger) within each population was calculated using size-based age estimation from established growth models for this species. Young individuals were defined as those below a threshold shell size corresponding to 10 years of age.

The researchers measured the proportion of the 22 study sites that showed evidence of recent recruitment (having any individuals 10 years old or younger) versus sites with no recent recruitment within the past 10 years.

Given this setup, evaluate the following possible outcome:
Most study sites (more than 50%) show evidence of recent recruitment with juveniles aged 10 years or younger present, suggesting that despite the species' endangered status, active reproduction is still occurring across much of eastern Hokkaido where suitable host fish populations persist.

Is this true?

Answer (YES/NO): NO